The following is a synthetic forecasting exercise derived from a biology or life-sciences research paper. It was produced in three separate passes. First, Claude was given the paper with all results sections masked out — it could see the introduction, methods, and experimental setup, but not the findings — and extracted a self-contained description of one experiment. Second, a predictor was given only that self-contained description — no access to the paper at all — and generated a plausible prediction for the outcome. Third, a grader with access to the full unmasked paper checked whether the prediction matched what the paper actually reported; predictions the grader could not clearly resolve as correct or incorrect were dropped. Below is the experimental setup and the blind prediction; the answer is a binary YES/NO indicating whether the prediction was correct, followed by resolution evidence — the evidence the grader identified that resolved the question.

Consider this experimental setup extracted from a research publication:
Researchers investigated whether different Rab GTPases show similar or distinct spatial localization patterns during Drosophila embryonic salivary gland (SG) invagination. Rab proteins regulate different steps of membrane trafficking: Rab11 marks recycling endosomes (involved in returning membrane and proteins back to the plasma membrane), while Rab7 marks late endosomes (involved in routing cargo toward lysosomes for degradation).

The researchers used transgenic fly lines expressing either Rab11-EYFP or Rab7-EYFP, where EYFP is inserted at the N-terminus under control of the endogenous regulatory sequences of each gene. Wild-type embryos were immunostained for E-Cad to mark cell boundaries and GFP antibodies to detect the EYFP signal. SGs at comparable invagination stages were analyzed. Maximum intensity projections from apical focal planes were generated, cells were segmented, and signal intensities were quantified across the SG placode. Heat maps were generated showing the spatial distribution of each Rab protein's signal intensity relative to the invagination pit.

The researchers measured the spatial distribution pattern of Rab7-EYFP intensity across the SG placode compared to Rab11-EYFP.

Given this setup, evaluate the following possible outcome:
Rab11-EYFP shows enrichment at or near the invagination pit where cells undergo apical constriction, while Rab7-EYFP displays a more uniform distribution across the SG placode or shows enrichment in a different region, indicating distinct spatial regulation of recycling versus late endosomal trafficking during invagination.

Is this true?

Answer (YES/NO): YES